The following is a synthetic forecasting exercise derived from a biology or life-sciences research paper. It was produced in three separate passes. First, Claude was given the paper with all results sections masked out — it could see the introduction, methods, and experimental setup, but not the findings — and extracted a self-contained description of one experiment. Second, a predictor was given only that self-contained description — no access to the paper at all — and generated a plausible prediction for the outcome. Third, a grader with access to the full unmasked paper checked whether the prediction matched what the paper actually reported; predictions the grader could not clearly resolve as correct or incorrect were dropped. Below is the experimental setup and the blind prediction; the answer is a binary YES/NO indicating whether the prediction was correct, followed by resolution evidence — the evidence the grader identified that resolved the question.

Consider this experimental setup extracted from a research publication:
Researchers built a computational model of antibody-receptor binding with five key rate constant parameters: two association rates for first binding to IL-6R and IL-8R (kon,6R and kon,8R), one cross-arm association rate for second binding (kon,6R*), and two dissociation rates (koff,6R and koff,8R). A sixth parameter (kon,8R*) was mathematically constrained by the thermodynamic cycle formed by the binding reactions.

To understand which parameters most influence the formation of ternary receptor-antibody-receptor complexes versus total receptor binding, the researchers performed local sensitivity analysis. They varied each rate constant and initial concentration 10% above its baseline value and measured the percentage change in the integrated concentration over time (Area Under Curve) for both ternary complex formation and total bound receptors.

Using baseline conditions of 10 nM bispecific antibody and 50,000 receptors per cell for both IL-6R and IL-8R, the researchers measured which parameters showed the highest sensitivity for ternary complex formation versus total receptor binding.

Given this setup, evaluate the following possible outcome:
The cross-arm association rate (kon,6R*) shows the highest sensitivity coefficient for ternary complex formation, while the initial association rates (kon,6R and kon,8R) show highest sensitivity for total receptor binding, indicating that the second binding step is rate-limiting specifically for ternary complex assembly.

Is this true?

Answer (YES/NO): NO